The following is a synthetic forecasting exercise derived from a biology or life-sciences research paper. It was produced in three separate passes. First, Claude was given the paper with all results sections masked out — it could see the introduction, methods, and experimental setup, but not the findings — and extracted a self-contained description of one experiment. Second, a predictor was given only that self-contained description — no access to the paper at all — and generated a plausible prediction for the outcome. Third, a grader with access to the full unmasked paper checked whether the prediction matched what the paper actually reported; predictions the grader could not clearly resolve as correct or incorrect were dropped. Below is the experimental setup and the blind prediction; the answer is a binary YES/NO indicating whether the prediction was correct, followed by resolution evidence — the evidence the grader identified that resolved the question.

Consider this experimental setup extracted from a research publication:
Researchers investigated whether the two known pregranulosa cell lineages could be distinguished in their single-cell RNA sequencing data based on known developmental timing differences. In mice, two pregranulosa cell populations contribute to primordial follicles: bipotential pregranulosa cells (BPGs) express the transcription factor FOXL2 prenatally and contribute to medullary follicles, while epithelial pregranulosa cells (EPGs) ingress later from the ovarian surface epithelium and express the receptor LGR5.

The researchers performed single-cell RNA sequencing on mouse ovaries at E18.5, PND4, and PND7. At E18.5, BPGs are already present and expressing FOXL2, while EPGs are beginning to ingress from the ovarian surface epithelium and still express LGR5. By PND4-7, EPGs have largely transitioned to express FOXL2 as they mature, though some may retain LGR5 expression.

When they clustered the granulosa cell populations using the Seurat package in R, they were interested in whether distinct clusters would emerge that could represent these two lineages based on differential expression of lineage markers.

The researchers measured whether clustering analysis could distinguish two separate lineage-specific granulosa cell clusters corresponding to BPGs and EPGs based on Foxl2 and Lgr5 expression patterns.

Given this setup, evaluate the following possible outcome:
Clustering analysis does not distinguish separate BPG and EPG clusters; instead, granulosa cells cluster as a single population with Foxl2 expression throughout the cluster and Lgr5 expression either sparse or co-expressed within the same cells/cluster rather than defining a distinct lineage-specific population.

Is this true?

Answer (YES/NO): NO